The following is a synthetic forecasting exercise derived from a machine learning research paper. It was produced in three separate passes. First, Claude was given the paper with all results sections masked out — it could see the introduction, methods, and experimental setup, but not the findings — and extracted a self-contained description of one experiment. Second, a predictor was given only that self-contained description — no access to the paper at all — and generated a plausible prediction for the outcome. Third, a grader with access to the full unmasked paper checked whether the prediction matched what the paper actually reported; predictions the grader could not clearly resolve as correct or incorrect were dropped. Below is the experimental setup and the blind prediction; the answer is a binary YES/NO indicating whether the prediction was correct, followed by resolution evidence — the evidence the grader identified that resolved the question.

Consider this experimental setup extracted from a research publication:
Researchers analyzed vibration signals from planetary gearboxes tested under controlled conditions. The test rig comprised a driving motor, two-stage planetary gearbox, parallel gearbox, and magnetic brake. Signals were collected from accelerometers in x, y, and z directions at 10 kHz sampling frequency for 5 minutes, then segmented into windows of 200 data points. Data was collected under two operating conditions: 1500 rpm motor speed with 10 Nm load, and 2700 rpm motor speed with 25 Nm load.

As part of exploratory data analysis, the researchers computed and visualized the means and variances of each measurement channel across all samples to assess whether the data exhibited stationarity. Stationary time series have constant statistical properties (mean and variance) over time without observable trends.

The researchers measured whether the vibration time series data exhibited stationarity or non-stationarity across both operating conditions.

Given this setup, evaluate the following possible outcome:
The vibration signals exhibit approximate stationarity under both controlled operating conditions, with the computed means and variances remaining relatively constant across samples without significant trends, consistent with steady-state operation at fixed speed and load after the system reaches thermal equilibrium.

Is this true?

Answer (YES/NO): YES